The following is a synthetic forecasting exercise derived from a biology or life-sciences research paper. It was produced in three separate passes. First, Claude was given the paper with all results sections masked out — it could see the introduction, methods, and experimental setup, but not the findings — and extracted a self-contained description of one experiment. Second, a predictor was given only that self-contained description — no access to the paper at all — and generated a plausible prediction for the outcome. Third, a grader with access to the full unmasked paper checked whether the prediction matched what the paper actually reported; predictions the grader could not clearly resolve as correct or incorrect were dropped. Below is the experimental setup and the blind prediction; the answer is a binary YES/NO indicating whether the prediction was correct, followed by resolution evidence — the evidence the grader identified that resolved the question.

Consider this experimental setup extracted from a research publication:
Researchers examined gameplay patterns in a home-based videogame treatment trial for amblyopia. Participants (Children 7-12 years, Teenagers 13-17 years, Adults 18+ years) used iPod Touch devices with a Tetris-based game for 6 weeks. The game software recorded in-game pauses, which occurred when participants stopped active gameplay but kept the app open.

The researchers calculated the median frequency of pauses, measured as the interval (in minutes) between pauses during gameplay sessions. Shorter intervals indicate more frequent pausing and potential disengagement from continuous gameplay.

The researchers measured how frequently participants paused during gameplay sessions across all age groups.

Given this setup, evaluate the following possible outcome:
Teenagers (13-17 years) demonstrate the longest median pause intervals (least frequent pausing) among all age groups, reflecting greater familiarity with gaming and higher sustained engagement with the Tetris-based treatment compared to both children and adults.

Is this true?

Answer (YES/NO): NO